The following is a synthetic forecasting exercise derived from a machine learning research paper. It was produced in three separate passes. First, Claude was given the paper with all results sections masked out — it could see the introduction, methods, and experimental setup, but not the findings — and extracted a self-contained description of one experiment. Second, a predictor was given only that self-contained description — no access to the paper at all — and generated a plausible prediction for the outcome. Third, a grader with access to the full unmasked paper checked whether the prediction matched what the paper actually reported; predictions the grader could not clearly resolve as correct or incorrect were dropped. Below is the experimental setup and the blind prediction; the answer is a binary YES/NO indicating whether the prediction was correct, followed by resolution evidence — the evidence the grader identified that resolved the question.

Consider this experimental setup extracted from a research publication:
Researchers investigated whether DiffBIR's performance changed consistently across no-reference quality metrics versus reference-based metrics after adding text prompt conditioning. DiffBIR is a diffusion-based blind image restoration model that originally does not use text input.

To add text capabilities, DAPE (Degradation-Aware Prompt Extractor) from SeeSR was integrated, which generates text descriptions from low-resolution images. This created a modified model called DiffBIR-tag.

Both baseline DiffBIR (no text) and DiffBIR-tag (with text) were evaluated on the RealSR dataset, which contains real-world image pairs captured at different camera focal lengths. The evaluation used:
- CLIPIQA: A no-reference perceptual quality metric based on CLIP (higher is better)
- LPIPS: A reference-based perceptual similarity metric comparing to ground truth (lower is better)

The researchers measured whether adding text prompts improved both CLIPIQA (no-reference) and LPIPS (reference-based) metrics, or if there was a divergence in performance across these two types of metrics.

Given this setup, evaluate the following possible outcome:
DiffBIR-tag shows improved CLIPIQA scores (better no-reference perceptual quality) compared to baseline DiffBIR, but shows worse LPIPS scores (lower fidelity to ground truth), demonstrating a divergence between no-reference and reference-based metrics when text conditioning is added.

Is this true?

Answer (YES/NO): YES